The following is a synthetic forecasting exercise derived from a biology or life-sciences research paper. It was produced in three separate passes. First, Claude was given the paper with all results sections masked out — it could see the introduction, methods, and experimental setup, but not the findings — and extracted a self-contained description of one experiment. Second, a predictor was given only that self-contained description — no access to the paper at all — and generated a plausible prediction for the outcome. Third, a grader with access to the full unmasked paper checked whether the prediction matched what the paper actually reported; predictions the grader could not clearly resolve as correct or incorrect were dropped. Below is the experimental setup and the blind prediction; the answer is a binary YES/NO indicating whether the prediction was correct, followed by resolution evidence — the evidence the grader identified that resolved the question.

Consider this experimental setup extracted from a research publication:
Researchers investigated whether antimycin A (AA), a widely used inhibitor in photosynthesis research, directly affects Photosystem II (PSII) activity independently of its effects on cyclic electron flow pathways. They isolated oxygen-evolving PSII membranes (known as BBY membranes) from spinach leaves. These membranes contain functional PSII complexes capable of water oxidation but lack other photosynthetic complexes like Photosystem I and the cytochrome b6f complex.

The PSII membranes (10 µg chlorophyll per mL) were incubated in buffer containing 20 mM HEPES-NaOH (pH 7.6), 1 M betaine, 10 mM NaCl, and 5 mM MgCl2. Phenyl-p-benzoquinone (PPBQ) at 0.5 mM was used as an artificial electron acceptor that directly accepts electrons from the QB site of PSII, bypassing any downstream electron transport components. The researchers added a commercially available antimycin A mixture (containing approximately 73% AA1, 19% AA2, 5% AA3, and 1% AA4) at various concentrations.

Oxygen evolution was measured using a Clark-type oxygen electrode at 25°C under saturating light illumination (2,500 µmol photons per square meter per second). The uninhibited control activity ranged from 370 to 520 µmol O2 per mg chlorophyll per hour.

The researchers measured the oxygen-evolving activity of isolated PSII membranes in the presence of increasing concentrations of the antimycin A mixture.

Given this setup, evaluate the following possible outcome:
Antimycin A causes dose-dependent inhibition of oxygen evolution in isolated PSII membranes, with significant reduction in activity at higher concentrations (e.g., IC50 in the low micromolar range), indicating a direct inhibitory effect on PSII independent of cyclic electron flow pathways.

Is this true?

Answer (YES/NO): NO